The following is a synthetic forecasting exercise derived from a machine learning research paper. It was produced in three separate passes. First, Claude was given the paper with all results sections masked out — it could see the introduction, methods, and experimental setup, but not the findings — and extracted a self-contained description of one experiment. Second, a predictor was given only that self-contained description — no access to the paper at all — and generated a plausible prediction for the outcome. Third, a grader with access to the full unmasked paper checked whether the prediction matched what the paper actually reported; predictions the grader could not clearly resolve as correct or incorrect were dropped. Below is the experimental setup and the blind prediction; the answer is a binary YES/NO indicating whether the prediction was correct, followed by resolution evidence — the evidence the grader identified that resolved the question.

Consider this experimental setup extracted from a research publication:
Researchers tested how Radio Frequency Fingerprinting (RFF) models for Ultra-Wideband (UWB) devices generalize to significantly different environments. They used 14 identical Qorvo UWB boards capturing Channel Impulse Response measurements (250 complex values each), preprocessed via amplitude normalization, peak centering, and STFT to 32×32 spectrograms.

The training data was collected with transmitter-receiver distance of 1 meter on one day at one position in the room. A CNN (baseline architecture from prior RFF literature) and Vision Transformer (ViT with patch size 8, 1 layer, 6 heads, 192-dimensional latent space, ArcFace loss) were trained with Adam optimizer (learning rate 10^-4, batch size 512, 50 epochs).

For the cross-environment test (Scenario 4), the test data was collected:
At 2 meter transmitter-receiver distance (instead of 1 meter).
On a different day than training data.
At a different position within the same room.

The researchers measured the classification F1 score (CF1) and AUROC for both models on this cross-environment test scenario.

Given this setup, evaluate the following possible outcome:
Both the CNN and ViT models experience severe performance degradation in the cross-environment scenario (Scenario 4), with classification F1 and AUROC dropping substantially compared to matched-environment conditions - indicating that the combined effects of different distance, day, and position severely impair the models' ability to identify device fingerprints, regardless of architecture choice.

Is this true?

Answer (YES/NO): YES